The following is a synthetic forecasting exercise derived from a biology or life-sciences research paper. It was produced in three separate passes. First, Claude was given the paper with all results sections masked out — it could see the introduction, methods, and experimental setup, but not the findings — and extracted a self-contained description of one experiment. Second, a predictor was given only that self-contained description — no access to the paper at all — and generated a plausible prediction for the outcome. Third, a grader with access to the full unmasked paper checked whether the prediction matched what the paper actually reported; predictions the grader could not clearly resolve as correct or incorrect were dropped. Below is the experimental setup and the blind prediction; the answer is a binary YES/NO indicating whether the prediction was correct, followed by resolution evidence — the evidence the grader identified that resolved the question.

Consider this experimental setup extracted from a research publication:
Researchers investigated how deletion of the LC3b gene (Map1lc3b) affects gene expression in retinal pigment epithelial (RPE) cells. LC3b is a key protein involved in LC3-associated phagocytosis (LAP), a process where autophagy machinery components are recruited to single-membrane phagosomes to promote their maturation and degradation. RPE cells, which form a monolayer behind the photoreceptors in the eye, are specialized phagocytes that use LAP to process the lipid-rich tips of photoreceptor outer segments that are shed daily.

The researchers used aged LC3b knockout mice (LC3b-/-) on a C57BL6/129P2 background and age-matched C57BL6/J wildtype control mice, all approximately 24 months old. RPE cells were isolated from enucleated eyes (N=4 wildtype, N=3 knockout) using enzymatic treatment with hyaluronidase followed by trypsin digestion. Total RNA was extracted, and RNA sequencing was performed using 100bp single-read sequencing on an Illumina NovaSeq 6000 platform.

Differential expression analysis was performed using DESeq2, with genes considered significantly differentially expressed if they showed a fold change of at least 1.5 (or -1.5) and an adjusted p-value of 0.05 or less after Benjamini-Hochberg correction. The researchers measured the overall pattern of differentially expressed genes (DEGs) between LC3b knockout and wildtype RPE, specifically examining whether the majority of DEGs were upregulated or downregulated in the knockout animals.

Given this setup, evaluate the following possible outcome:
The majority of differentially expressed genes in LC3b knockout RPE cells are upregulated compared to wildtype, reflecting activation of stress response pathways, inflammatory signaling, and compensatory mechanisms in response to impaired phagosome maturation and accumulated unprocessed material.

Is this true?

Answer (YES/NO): YES